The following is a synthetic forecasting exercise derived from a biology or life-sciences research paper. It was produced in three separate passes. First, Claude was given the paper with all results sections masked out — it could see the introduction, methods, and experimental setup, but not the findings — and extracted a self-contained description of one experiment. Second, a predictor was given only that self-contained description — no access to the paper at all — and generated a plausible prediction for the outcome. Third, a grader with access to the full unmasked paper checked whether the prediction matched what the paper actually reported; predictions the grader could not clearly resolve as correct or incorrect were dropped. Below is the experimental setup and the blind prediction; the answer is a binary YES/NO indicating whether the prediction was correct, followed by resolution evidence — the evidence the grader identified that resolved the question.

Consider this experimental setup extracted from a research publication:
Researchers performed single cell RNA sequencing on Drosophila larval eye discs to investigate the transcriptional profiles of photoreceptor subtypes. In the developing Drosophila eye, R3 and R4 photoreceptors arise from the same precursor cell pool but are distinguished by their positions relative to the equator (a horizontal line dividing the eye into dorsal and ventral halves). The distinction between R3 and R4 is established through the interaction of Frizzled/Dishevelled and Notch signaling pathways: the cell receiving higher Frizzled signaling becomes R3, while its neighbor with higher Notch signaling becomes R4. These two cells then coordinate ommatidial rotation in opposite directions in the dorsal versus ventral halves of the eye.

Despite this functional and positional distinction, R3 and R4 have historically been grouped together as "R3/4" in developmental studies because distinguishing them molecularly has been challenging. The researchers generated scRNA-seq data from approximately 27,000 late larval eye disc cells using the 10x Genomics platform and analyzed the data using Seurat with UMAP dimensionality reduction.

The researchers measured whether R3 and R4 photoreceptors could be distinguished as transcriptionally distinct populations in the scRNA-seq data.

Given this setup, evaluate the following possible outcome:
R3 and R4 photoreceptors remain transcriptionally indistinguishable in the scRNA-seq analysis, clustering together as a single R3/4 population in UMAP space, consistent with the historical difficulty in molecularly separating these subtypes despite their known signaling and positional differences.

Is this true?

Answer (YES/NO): NO